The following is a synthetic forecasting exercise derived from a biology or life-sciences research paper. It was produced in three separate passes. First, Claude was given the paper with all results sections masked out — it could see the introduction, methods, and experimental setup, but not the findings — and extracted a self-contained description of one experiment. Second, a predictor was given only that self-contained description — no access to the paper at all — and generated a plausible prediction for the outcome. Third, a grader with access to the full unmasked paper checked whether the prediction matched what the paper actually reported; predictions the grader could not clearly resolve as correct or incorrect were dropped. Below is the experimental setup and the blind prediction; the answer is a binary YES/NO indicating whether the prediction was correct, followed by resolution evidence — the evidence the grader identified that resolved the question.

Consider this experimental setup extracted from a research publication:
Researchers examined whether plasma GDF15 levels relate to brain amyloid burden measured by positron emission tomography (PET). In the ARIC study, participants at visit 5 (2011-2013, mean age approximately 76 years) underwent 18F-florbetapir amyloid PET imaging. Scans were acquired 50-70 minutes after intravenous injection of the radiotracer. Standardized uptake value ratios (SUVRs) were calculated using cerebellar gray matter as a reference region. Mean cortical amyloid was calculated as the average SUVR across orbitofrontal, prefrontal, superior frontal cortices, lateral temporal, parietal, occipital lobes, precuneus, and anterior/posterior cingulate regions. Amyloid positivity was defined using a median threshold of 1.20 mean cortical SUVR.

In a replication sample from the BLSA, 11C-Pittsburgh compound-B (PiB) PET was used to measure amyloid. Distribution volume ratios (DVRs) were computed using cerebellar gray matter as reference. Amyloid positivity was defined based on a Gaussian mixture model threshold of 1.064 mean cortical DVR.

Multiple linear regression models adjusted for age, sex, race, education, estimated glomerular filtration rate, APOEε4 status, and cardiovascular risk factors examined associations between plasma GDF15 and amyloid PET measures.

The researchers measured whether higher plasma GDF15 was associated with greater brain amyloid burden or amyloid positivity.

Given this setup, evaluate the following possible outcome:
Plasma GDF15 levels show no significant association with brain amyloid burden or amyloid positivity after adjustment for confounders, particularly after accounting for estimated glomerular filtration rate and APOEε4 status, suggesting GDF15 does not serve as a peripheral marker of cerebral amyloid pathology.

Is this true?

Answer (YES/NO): YES